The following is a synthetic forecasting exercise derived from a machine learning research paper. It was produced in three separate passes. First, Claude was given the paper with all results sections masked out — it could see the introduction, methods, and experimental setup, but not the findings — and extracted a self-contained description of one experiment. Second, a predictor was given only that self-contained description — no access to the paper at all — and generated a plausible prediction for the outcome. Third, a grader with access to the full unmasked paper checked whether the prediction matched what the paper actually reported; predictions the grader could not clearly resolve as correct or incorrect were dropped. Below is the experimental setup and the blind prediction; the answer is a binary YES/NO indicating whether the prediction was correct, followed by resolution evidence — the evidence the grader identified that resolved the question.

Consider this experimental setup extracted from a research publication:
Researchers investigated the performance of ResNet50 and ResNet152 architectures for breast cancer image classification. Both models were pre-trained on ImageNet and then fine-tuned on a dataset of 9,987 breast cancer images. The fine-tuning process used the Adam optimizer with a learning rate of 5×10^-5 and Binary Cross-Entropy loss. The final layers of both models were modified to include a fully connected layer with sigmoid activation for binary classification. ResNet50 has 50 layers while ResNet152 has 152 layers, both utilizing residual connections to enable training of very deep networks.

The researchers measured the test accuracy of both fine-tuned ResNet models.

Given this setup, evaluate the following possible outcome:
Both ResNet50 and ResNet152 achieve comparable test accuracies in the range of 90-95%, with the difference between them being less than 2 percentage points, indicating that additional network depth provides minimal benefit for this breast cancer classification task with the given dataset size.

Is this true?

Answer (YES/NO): NO